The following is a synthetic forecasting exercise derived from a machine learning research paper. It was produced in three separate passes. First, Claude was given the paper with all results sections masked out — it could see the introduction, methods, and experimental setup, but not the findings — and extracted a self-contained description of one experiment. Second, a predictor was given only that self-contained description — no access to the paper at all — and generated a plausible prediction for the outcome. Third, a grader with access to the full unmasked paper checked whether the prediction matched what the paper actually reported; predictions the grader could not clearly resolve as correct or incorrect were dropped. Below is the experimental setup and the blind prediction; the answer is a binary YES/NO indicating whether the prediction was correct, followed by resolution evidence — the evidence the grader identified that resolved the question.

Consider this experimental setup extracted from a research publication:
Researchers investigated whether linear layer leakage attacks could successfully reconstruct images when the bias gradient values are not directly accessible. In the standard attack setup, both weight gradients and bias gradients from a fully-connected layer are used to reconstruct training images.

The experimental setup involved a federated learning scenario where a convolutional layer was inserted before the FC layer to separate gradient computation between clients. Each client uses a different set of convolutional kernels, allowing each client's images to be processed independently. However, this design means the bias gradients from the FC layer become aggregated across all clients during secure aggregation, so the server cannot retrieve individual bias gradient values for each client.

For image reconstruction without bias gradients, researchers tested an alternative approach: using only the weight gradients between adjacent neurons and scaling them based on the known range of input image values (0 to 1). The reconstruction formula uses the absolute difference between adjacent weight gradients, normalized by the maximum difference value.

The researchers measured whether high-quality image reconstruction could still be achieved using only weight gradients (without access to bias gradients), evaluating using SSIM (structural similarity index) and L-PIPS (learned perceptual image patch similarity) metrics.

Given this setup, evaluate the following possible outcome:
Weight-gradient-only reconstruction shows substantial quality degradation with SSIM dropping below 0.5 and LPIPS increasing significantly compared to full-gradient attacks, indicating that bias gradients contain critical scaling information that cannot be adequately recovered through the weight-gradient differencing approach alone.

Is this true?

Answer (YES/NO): NO